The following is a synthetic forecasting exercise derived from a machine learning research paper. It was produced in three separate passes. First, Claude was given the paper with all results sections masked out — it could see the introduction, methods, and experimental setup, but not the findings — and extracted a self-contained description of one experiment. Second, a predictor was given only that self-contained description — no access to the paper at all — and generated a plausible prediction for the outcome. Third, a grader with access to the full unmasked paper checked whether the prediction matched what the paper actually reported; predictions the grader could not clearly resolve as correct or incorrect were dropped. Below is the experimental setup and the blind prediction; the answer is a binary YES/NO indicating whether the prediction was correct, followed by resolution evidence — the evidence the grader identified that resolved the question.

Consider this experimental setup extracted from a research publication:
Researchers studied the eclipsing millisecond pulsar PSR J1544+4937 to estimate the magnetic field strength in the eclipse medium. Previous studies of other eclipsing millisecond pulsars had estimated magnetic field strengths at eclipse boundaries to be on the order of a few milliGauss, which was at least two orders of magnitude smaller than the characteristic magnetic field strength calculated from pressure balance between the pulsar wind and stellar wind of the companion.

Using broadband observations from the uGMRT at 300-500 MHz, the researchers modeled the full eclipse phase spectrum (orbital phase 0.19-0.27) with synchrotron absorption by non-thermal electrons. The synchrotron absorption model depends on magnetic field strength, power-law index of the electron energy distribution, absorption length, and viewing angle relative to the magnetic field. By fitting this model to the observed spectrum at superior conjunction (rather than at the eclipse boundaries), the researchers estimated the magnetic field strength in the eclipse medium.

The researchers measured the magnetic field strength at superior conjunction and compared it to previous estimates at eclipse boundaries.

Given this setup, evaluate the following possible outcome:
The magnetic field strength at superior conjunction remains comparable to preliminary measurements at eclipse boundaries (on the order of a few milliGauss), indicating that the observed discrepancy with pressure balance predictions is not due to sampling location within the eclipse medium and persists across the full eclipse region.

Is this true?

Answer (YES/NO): NO